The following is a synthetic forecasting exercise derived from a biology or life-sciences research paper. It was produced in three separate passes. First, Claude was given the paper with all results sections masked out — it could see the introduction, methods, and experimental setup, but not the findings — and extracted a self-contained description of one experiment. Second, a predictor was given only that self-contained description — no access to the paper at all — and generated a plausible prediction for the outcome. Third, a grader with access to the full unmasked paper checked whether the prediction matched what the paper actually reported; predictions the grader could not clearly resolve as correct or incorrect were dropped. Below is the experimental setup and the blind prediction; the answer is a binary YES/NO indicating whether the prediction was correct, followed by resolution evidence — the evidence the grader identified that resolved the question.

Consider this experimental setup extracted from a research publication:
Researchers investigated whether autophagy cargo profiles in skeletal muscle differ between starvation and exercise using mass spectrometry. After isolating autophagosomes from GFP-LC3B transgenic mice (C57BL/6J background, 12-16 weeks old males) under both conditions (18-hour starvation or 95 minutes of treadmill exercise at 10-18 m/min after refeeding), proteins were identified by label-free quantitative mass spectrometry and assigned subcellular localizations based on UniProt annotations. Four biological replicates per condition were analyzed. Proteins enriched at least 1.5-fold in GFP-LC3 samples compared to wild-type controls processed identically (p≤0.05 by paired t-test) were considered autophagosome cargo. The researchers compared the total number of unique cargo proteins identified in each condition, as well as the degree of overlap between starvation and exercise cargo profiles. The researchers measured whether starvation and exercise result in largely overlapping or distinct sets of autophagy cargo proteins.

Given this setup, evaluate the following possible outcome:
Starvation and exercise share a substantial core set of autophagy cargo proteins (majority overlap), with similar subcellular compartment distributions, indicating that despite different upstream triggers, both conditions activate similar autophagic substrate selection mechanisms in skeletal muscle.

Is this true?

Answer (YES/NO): NO